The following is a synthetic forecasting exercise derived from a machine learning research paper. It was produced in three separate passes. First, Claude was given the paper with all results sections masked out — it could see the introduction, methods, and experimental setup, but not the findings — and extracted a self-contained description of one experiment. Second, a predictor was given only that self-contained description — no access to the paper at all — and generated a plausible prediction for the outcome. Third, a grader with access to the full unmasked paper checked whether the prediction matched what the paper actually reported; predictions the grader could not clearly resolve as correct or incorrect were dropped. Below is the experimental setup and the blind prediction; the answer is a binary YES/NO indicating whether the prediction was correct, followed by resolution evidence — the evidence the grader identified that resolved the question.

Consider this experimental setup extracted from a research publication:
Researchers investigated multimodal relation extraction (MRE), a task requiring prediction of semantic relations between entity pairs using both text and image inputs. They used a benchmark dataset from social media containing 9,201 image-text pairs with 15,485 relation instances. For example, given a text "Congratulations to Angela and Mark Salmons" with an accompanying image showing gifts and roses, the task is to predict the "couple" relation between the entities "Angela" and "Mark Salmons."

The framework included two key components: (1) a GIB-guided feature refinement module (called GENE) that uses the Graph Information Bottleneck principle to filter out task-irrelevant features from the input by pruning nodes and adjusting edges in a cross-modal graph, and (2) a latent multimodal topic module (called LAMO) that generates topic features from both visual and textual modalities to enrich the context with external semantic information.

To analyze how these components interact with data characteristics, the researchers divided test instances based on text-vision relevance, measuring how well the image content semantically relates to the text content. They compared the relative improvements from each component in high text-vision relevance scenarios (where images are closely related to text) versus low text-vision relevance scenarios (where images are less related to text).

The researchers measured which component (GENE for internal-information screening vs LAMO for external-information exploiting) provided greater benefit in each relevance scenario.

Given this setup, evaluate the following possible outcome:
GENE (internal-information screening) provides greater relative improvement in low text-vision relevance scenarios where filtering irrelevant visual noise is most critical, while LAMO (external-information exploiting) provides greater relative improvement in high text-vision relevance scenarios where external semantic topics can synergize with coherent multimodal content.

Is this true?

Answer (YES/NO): NO